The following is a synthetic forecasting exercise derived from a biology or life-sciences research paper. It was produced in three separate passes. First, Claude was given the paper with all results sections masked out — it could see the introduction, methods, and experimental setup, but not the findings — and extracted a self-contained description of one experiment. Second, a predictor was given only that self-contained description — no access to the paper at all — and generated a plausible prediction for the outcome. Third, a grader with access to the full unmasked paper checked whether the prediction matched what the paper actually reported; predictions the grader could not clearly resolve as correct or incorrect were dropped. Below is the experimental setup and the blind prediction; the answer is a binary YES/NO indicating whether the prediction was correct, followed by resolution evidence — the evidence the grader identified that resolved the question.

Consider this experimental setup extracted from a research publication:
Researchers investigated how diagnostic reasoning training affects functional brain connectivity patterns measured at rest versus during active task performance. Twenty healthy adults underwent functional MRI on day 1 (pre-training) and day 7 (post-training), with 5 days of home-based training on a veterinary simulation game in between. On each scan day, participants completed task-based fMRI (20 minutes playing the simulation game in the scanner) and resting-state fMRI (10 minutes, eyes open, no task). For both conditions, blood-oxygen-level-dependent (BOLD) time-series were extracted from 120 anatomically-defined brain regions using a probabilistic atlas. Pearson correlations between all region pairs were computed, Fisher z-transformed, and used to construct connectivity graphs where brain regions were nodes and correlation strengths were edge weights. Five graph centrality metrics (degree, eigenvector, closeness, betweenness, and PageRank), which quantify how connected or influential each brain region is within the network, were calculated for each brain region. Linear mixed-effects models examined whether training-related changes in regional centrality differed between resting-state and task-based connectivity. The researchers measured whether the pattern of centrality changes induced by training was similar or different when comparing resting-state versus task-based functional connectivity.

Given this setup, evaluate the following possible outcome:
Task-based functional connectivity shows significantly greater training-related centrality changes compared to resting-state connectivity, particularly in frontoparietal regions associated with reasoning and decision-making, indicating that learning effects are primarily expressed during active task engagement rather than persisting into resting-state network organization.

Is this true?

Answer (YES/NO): NO